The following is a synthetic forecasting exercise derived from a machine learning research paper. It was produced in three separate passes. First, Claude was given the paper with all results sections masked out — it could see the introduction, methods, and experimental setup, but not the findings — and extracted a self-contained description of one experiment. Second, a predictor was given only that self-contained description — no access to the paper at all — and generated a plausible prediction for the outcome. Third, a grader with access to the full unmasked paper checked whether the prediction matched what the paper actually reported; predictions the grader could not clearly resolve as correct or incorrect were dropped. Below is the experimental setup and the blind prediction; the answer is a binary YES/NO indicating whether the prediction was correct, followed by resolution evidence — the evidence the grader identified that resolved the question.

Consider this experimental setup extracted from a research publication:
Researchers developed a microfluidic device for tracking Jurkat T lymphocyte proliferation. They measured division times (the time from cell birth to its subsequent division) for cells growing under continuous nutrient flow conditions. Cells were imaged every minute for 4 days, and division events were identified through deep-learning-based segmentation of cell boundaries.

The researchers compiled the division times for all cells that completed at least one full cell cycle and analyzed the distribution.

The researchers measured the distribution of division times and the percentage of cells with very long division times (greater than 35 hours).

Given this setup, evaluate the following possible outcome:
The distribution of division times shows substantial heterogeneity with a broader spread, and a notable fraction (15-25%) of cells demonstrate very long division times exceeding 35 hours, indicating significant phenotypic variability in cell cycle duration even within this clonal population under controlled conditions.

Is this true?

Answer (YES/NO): NO